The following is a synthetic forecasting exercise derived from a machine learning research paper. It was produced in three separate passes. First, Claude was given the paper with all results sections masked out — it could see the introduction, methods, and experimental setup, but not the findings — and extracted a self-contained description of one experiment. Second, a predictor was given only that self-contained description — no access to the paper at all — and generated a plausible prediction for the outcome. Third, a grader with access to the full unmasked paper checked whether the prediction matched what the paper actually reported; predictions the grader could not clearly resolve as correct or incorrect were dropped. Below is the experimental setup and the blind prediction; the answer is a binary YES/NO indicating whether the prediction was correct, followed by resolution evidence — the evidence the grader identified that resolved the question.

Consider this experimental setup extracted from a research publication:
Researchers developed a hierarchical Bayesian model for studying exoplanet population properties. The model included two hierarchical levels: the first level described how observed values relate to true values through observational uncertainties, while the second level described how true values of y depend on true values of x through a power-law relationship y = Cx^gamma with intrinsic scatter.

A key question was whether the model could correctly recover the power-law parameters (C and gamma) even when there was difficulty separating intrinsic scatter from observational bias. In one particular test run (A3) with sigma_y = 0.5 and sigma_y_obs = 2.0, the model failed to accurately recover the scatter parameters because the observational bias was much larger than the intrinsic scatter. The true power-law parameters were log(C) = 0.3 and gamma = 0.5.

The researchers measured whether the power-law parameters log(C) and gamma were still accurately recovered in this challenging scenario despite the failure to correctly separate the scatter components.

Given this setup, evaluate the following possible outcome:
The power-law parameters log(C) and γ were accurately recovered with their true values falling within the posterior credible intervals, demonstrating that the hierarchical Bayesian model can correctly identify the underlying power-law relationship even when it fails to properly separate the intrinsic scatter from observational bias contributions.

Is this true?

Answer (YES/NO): NO